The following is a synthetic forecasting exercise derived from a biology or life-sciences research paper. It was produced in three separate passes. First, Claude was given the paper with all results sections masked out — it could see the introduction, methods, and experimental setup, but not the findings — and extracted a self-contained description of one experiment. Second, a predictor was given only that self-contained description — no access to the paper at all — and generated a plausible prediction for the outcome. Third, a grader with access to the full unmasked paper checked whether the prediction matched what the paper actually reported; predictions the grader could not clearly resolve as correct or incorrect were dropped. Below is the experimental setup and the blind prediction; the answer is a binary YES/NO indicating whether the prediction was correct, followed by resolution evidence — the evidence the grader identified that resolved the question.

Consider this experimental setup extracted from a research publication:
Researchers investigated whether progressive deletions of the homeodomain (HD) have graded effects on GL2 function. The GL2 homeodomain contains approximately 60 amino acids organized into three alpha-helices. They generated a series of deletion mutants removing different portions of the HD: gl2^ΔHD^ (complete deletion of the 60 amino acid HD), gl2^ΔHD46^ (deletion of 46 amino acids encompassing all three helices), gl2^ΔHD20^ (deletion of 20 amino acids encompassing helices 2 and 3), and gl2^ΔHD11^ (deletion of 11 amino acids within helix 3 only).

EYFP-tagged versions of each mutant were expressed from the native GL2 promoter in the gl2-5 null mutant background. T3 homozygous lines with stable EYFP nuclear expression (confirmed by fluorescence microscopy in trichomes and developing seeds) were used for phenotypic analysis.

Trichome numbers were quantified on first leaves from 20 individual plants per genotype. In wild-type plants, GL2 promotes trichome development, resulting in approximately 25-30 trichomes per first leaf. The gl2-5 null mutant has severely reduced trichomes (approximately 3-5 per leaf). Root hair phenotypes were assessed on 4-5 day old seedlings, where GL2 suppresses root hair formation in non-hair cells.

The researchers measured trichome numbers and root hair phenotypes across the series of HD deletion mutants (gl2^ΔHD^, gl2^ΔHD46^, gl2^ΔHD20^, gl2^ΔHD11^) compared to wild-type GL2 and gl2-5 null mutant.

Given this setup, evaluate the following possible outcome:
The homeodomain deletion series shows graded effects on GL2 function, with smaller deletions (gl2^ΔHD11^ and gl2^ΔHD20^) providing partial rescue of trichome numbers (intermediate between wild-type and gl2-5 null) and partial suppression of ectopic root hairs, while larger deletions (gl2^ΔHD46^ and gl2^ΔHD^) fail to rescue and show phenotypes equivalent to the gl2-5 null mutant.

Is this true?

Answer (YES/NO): NO